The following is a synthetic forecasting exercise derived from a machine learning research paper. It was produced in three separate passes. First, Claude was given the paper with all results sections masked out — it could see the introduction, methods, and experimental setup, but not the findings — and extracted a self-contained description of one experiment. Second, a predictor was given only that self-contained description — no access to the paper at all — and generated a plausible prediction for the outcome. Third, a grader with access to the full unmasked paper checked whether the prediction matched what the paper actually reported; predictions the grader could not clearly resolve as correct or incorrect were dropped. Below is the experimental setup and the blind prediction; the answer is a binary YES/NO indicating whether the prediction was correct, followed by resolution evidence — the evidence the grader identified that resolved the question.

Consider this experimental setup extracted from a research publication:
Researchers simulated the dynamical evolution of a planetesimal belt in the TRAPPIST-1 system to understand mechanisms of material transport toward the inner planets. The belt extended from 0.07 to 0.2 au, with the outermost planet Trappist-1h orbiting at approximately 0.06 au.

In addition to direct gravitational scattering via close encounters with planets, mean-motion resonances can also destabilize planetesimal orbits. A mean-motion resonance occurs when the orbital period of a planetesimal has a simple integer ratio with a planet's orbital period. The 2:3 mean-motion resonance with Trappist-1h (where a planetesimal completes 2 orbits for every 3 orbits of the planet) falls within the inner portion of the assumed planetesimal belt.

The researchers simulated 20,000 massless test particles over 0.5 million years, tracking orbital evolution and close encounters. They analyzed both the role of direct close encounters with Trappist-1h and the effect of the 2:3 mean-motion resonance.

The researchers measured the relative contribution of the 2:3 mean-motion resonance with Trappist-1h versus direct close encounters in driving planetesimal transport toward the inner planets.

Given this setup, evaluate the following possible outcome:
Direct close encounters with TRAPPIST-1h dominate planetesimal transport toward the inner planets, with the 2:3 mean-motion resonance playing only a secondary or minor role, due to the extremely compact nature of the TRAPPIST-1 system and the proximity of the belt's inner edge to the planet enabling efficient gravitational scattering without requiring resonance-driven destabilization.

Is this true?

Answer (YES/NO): YES